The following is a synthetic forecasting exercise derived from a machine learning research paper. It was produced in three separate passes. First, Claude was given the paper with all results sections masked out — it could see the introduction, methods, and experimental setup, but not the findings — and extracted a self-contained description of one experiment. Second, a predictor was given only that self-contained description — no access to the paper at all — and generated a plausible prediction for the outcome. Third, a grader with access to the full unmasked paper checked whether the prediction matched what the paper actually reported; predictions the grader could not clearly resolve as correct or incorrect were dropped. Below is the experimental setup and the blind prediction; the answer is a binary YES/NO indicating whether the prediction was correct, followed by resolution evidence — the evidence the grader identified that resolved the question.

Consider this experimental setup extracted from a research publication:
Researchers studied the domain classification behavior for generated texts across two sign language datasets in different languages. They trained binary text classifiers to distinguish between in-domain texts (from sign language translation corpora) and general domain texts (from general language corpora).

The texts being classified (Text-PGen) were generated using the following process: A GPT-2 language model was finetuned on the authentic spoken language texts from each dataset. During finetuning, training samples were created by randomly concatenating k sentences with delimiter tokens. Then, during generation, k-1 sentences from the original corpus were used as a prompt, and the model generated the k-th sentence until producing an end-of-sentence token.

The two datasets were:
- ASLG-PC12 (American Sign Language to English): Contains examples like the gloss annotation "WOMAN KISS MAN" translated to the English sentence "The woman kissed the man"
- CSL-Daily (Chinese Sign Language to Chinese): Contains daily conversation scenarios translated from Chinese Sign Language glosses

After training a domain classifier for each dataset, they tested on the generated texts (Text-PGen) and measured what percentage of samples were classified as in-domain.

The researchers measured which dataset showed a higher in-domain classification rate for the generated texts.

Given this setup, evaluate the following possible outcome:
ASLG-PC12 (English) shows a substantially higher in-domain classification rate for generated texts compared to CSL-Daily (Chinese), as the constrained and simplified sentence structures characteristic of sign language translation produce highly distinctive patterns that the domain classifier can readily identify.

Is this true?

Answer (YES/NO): NO